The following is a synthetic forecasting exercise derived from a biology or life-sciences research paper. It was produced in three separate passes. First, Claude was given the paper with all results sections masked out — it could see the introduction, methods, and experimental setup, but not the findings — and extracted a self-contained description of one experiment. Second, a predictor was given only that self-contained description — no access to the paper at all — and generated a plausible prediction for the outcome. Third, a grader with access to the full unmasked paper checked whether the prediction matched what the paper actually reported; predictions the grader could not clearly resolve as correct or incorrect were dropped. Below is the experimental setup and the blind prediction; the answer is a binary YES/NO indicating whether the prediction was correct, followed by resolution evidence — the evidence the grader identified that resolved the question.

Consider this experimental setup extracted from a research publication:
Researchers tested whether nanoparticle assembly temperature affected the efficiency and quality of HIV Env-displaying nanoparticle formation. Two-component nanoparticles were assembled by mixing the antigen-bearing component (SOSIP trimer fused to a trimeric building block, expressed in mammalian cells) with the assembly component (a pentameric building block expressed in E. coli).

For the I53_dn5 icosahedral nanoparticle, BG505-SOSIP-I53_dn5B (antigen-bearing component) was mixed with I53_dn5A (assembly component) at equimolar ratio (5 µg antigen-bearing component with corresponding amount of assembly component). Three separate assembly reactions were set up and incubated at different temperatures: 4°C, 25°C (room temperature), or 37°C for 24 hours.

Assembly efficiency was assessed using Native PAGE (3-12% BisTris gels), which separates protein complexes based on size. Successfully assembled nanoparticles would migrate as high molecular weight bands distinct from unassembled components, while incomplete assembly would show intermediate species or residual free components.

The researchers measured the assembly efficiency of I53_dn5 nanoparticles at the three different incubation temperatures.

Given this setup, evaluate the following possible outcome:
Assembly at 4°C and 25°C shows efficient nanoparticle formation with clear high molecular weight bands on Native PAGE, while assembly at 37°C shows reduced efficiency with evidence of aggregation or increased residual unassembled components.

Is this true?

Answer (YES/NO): NO